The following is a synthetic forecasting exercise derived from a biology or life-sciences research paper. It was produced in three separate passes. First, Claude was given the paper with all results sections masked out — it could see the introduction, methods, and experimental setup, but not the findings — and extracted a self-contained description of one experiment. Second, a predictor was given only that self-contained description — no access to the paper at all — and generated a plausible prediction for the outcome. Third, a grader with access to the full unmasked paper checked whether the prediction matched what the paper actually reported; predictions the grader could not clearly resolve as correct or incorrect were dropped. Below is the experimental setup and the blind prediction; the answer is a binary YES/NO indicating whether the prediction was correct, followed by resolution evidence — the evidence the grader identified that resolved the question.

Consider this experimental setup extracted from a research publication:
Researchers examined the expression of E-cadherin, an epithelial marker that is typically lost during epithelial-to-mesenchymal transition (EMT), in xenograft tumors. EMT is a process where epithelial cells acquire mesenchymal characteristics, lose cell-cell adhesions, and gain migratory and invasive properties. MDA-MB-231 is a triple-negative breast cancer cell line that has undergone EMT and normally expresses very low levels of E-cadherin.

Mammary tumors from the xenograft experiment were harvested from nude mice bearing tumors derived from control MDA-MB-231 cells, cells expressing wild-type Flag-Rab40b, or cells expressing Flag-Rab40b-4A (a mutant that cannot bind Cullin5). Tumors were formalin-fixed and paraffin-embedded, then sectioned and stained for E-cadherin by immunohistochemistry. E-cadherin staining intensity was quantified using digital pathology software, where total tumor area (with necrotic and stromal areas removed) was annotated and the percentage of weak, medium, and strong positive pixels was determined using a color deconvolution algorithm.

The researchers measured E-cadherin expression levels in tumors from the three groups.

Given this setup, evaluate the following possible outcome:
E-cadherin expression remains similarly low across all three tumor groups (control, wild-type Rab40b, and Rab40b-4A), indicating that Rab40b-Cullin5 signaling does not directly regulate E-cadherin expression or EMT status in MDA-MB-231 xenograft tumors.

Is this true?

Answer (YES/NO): NO